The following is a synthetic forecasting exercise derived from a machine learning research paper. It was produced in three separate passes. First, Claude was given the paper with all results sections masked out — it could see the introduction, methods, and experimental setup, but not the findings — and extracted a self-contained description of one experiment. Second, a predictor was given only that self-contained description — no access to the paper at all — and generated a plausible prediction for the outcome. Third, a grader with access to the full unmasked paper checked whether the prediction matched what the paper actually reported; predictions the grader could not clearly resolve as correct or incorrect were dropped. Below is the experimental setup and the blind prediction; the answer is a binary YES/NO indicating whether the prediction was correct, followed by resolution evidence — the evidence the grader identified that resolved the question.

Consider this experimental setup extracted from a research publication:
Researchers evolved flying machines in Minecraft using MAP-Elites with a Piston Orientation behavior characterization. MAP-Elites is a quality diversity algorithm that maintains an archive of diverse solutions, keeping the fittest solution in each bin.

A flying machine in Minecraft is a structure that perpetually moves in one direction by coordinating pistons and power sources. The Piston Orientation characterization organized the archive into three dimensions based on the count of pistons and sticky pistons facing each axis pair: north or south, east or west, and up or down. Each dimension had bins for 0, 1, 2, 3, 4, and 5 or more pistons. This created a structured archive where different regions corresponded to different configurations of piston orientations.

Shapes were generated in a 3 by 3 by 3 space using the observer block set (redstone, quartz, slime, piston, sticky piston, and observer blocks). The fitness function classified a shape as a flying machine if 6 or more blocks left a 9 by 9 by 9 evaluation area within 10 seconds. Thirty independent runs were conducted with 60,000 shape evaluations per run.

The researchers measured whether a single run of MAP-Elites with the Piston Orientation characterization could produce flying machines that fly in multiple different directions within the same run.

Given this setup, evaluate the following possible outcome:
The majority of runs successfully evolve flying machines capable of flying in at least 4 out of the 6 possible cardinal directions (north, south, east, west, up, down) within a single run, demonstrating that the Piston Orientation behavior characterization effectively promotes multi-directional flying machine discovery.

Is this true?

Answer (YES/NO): NO